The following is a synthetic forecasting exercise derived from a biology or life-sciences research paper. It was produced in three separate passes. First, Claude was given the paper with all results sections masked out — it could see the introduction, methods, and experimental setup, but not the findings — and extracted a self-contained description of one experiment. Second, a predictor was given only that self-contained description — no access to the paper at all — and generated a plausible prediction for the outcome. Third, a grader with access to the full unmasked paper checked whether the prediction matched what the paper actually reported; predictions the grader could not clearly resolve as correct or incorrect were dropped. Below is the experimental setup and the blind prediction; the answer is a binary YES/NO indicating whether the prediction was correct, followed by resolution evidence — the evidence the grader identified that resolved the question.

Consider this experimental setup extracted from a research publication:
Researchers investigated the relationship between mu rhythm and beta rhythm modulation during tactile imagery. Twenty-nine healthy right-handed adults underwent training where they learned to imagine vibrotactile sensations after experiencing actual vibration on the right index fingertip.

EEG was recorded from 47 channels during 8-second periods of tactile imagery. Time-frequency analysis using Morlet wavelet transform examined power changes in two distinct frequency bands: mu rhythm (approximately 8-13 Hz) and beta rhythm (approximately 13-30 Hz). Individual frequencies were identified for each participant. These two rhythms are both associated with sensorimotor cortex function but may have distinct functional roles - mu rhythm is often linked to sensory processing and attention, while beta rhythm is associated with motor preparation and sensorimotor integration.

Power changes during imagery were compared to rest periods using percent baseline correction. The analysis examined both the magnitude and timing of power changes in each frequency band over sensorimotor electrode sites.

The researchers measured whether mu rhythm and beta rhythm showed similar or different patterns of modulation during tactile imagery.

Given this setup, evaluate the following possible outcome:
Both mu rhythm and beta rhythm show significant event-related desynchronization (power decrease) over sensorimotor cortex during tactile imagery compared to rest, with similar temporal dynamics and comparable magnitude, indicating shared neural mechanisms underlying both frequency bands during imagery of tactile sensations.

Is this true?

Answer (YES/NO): NO